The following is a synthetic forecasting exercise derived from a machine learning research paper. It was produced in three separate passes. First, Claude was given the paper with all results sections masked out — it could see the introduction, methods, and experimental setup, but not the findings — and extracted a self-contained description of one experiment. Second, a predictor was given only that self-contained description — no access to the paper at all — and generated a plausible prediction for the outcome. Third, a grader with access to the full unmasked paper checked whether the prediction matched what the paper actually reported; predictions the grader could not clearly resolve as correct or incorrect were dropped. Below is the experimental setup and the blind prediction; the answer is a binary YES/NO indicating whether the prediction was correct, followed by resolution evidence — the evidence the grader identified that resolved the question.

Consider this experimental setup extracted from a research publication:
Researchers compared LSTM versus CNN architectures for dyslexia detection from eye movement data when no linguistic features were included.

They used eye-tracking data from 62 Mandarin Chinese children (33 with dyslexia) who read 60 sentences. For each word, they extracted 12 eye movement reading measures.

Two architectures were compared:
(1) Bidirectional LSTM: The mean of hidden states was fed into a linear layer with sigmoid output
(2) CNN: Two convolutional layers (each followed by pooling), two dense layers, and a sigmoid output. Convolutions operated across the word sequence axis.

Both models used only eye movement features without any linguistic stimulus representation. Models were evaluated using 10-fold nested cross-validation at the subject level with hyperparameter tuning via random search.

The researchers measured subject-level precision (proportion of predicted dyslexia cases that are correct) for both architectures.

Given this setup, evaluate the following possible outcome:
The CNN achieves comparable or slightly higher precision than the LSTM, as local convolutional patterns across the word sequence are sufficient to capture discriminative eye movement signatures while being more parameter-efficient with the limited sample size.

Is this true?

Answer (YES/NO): YES